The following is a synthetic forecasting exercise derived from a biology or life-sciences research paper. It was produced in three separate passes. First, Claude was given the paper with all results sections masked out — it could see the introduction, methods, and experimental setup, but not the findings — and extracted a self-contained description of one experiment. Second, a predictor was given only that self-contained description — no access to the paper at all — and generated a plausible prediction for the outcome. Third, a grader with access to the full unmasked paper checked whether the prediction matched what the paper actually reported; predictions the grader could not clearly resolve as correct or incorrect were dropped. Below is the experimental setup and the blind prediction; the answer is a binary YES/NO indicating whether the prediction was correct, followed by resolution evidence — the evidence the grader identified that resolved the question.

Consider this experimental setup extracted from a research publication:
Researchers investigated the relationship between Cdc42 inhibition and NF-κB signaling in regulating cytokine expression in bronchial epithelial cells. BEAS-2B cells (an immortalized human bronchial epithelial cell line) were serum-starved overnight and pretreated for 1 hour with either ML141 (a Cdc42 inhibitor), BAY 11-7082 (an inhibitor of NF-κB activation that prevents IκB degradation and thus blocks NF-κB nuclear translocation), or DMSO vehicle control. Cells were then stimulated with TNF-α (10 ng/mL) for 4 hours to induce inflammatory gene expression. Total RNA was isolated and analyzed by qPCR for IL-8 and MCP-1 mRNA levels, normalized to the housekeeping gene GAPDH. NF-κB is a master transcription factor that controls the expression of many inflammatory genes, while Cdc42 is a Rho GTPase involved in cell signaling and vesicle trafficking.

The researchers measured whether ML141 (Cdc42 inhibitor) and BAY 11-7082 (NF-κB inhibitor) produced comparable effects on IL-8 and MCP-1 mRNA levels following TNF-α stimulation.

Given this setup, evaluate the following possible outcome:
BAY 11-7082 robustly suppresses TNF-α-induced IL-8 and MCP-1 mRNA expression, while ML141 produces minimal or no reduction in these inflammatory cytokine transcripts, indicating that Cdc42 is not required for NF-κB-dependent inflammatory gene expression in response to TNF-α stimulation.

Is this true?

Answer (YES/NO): NO